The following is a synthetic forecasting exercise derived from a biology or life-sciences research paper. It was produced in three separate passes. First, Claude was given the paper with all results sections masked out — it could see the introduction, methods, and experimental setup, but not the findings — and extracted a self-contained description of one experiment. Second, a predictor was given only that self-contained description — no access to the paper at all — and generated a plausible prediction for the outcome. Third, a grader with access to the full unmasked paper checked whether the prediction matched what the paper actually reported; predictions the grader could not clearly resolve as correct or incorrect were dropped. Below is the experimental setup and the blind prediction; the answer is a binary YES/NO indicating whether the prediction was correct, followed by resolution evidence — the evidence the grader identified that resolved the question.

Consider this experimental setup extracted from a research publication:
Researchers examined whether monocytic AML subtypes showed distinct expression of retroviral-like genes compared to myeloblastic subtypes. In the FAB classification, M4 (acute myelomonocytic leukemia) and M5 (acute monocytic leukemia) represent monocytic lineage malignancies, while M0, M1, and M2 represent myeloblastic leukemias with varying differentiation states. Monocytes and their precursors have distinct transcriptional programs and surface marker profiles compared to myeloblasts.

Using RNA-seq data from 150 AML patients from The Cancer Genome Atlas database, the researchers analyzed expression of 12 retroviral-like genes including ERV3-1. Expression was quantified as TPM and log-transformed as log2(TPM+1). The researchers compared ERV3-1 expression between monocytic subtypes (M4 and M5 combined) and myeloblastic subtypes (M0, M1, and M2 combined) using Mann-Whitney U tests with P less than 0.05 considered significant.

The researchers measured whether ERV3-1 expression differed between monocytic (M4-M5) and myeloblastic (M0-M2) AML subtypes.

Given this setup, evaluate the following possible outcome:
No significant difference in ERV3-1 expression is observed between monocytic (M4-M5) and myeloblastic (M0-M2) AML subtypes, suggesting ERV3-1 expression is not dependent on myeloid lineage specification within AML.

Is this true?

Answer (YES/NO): NO